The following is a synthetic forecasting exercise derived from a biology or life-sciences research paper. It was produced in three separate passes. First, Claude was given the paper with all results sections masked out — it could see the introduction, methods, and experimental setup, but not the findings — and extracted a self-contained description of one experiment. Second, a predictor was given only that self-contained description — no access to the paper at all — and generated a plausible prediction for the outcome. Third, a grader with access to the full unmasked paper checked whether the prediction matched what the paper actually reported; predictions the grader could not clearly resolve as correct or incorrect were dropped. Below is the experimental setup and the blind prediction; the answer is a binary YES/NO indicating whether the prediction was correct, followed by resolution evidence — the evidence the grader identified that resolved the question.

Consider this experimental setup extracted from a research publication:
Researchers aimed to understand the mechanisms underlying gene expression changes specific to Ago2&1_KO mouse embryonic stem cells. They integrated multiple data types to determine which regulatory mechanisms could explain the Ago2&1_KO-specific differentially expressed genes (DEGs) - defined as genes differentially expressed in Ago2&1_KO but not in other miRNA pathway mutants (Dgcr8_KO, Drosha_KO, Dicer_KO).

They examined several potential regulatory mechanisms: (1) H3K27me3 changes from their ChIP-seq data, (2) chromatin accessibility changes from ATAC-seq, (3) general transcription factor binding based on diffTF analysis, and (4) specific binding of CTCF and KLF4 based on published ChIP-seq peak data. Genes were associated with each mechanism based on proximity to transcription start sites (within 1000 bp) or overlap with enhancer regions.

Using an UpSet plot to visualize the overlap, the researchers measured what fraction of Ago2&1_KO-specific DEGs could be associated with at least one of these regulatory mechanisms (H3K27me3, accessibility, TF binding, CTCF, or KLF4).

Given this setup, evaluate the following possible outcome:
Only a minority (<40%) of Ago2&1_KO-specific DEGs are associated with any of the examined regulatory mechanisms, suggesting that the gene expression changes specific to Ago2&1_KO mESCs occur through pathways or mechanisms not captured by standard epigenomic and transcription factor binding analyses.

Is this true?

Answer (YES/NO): NO